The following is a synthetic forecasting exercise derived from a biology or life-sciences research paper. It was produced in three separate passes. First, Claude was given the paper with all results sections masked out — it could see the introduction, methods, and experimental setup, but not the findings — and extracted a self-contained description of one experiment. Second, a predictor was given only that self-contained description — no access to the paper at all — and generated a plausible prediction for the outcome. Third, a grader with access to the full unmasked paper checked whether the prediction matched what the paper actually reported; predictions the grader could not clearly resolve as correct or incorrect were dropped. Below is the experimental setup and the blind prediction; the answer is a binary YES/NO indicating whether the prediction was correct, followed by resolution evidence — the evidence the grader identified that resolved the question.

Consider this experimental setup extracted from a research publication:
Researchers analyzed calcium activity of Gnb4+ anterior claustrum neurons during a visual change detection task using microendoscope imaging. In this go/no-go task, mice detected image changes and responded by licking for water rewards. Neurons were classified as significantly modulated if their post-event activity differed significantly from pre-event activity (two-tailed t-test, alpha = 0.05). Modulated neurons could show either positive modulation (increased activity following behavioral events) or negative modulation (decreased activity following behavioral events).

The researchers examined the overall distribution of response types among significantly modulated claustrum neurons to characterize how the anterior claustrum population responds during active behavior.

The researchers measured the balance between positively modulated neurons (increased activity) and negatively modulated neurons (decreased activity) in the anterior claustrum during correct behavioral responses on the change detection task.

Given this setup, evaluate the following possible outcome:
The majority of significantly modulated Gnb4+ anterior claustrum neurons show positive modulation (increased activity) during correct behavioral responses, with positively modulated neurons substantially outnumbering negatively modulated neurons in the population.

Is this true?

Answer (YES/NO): NO